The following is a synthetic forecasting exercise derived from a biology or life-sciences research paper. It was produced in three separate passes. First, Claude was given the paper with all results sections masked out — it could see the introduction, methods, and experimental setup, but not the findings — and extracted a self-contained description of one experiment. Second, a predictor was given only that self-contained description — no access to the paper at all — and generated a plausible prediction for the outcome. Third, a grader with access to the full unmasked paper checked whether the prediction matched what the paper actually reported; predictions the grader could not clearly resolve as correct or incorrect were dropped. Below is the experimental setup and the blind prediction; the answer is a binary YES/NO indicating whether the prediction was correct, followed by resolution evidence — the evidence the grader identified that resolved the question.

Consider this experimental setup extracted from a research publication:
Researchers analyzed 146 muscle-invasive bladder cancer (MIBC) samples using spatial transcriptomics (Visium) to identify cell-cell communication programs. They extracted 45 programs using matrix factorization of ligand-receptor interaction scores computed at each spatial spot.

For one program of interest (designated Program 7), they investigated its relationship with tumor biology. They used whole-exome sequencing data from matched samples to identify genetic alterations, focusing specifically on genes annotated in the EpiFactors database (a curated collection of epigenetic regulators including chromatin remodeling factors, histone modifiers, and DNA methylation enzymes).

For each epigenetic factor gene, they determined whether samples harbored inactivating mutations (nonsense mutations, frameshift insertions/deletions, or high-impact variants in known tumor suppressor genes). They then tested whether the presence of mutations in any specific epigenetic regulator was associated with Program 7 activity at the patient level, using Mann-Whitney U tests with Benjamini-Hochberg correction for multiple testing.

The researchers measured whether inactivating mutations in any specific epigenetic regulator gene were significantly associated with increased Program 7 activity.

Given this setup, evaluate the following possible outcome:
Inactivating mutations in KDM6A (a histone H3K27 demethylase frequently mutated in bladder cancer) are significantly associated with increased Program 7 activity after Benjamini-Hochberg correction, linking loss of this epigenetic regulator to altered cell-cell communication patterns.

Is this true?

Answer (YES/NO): NO